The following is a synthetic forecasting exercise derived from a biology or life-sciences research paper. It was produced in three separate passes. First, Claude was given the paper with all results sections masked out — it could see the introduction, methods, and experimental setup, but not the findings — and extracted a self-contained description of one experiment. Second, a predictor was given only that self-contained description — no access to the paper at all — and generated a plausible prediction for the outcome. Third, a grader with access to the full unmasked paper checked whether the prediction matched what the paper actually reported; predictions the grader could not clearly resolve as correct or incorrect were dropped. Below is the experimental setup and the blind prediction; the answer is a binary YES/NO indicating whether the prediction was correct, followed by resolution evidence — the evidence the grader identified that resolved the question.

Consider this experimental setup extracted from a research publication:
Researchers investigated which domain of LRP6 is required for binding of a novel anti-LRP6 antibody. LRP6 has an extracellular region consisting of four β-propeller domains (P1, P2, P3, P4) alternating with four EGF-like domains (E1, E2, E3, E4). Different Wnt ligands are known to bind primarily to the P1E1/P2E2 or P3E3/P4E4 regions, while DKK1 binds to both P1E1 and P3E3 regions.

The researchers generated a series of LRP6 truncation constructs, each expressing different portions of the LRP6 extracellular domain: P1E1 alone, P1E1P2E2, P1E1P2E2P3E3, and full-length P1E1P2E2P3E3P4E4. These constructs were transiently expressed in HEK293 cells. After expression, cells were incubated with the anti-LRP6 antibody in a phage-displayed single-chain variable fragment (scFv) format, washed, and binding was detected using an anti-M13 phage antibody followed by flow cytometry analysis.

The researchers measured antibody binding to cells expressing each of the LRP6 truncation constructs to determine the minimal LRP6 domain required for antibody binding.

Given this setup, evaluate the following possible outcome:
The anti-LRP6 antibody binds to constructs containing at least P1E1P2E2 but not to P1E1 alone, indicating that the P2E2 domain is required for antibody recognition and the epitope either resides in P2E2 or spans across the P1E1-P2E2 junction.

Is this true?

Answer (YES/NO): NO